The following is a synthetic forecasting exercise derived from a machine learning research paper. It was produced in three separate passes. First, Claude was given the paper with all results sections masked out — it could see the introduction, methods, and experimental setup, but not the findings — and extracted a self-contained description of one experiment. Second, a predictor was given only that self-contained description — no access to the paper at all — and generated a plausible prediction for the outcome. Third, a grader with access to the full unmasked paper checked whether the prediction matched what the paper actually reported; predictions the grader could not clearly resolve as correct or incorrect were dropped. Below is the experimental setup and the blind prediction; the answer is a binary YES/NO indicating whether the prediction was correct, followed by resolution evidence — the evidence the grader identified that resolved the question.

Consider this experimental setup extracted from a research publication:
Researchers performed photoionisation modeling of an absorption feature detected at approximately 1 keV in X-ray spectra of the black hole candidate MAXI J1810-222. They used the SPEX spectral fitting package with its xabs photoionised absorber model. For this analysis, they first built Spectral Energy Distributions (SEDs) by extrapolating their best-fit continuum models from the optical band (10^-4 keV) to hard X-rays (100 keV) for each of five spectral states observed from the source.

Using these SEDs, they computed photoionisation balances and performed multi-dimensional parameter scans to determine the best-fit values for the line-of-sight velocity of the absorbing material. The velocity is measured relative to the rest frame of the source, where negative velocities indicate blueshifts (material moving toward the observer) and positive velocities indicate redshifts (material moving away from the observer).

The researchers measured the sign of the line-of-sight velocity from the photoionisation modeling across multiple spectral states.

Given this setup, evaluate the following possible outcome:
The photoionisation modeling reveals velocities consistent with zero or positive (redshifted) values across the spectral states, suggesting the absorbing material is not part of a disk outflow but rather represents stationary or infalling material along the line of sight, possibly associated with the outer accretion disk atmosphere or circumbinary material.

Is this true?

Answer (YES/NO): NO